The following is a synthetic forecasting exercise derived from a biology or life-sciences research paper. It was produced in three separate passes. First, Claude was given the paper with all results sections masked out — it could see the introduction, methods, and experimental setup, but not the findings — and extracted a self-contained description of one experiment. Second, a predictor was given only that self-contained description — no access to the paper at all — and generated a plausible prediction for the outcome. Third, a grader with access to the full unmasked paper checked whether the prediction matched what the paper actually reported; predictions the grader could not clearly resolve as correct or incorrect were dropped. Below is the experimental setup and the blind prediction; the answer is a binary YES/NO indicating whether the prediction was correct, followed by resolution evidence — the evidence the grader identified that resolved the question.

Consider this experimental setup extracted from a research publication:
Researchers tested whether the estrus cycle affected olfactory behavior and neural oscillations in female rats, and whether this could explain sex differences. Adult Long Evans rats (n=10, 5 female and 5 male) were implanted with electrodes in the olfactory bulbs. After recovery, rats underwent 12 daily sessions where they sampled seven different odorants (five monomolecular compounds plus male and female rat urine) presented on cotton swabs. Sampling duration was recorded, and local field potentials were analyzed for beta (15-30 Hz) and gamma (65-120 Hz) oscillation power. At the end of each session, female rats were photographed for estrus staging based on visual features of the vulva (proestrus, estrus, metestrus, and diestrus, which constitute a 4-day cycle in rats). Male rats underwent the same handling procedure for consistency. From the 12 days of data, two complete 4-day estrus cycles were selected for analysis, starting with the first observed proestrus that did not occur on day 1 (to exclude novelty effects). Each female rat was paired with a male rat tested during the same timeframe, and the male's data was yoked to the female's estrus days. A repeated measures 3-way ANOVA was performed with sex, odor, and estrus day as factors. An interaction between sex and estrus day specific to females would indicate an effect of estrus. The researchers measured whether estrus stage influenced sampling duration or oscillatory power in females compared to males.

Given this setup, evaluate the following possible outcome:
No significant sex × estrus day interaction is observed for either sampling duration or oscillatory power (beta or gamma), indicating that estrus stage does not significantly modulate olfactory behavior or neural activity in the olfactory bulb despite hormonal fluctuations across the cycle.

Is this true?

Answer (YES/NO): YES